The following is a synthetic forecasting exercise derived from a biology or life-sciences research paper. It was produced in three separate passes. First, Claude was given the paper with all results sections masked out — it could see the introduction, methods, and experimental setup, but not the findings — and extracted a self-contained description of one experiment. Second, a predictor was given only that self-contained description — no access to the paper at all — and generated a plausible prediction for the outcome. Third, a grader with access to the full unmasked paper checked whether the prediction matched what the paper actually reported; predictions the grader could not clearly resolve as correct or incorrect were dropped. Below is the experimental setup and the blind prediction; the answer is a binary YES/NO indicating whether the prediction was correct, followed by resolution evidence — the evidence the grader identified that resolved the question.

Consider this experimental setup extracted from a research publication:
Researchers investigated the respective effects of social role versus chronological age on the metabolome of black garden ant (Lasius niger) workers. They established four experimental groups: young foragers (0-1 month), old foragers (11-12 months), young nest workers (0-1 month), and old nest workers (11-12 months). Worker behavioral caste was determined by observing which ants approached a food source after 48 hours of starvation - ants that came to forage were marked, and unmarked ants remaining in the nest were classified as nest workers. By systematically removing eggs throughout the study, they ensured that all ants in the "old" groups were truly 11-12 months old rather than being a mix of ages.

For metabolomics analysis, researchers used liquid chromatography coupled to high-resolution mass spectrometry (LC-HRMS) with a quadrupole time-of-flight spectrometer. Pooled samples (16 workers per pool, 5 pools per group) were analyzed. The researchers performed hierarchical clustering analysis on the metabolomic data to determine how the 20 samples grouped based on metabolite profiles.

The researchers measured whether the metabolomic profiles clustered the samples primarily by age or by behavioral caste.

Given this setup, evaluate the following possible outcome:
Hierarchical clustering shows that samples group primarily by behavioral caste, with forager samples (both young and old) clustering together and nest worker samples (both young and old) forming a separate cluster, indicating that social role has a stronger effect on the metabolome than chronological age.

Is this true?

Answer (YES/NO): NO